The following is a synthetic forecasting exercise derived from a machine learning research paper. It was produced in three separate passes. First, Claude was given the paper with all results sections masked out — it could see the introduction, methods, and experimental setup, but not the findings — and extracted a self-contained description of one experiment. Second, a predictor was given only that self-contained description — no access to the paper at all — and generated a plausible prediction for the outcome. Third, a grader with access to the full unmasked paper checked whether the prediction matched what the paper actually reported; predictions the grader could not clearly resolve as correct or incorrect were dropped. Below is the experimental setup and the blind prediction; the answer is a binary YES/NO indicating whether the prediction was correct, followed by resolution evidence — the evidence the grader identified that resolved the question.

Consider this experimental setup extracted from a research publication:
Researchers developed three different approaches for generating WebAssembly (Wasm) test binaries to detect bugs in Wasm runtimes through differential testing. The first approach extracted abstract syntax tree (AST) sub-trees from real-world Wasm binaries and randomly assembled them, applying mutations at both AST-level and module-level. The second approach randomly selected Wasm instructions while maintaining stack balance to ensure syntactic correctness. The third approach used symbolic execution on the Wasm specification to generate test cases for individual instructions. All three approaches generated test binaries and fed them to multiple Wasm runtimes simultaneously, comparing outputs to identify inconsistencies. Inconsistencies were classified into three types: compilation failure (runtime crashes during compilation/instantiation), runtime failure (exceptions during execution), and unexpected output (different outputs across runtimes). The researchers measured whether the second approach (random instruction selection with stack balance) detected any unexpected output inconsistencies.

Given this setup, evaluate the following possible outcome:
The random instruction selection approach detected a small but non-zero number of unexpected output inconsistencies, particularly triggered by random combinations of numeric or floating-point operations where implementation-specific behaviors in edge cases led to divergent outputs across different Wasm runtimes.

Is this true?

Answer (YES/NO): NO